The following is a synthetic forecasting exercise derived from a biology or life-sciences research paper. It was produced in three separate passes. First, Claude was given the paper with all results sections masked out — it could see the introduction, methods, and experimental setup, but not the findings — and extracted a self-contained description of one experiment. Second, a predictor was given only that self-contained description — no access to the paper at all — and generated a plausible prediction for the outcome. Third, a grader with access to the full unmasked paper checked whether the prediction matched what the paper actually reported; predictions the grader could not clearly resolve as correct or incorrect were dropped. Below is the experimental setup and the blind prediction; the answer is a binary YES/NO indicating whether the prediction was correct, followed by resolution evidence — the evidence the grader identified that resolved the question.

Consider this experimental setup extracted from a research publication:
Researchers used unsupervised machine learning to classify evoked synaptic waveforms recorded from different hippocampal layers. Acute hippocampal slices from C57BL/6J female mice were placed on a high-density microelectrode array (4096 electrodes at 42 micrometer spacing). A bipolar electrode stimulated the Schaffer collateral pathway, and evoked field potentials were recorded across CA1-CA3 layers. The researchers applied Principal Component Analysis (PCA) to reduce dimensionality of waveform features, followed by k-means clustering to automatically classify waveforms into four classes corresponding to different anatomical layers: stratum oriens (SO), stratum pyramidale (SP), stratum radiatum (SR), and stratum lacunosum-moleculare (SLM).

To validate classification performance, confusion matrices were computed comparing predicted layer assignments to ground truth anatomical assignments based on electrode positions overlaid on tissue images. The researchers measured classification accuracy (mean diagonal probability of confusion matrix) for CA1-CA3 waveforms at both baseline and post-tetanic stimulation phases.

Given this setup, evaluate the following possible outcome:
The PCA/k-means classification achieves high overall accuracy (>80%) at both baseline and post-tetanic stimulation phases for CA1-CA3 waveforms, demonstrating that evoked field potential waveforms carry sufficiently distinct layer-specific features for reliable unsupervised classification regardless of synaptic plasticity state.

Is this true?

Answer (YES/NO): YES